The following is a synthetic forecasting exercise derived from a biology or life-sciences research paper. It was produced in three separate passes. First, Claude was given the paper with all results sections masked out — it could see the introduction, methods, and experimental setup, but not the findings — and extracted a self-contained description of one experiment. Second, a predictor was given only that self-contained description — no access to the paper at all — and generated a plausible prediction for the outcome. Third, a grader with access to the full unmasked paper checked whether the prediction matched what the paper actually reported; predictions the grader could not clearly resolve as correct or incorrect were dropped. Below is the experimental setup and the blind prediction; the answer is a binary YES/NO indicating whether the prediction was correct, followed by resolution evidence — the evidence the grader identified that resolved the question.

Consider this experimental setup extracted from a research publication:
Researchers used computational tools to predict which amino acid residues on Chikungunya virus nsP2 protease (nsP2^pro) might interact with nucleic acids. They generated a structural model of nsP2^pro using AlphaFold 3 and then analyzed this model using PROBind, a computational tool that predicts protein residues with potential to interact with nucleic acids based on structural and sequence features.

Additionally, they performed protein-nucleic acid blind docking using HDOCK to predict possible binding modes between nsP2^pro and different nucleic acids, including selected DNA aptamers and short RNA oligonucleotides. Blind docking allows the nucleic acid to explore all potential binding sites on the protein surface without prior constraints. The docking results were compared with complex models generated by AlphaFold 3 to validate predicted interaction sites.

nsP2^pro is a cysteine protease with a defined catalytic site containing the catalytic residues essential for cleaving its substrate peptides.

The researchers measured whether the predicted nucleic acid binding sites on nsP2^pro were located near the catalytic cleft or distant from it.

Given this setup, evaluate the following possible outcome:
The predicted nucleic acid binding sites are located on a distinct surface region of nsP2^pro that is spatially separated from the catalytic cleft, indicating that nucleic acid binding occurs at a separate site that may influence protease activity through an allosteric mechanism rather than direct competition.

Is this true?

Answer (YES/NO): YES